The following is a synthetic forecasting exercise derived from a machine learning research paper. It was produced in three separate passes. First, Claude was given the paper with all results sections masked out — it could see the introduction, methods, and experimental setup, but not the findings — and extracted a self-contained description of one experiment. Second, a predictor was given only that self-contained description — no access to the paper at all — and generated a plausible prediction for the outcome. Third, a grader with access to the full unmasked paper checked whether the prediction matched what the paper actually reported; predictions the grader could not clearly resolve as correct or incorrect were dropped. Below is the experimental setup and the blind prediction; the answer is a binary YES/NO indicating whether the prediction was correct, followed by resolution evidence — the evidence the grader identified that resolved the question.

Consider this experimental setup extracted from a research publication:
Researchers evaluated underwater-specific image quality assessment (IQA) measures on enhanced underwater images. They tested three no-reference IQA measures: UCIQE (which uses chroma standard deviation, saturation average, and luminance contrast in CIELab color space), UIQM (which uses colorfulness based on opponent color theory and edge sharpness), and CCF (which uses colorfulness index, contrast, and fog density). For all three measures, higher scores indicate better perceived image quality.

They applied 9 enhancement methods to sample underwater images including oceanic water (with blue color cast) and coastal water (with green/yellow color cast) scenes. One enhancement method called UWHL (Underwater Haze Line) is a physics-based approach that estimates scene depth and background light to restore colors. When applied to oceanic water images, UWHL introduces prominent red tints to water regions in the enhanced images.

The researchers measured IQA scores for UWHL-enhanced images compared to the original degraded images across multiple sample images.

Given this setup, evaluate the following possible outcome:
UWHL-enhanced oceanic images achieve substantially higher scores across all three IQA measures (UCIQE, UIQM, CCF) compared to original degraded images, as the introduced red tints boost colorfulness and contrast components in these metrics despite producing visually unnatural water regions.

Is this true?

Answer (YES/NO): YES